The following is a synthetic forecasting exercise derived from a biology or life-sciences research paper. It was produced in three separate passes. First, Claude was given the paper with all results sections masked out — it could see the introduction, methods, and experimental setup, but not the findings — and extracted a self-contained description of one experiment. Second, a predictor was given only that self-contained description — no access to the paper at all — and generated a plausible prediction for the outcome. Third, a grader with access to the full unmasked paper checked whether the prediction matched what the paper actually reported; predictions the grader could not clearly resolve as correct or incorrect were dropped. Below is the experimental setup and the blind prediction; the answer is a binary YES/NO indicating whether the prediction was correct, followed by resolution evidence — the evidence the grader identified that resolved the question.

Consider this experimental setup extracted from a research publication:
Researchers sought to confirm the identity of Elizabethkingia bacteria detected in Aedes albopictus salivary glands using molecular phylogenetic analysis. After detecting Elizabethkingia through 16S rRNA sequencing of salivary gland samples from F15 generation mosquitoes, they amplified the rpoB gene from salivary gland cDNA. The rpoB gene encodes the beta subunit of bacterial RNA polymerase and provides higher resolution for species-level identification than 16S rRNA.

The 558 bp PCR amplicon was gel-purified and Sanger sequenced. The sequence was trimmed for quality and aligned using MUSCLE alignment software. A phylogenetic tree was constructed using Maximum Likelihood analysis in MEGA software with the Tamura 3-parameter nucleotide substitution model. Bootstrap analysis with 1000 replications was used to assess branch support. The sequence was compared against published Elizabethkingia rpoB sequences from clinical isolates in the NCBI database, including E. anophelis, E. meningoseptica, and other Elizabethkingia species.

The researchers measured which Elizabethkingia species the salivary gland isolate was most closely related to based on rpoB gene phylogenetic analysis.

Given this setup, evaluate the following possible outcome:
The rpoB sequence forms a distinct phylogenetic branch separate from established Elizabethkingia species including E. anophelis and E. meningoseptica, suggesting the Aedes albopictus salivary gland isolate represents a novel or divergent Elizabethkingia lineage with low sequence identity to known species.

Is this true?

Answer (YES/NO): NO